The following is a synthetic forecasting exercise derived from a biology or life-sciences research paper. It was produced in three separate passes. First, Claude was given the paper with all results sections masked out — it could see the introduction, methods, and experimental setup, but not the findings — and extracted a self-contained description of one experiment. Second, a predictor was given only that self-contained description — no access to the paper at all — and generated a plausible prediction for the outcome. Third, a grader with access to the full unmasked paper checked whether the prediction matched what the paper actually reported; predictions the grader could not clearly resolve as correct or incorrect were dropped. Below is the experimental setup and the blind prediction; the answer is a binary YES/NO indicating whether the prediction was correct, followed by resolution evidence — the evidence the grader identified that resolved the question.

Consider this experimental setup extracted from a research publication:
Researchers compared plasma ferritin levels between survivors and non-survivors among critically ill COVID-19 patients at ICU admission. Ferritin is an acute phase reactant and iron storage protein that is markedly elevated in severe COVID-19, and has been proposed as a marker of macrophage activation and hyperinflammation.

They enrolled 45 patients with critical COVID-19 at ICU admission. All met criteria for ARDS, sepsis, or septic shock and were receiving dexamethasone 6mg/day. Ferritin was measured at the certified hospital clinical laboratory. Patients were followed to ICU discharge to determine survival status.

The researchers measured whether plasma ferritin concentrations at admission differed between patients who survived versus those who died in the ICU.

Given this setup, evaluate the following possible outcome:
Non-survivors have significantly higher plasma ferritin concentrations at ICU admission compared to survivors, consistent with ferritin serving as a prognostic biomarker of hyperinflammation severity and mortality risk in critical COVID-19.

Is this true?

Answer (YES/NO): NO